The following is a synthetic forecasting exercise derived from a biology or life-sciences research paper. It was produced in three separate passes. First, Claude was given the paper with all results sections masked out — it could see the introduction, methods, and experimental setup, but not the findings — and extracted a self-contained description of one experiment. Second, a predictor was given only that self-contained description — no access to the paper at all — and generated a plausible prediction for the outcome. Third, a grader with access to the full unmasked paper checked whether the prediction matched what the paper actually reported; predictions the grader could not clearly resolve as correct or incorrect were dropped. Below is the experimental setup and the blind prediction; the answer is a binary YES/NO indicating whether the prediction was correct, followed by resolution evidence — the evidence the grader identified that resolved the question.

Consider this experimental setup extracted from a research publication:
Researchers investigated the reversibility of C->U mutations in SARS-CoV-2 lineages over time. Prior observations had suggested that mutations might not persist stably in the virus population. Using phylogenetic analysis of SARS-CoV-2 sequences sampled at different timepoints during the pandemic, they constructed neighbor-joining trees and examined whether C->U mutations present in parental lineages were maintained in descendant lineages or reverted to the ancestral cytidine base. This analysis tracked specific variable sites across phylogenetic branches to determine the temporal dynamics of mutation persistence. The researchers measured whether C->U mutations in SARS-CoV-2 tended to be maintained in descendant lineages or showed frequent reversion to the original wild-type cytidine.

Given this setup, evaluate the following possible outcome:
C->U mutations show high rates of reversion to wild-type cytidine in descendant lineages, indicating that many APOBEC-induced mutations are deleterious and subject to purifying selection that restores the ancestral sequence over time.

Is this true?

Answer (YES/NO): YES